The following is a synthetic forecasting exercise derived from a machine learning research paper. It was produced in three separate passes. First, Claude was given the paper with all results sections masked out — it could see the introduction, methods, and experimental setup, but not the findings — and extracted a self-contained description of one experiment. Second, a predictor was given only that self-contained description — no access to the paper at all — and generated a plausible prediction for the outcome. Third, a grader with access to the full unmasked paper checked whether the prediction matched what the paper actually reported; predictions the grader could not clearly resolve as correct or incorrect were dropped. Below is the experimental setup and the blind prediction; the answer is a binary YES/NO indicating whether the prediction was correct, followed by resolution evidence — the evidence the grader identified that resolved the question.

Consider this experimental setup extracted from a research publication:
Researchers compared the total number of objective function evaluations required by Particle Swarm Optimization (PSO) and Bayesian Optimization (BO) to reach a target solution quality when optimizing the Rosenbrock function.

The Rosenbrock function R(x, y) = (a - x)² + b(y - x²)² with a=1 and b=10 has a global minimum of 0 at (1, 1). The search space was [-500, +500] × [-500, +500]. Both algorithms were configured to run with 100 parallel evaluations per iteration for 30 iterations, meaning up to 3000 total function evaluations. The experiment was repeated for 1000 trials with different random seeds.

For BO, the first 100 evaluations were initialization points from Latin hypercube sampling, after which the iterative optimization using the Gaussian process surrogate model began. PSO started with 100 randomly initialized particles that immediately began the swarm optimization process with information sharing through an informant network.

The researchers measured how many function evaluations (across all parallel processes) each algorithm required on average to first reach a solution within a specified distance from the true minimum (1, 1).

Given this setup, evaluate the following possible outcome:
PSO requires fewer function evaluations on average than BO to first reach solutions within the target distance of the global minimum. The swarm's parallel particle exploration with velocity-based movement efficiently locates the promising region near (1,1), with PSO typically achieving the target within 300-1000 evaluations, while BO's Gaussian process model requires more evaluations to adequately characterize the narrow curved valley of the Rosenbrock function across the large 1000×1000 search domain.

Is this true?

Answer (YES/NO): NO